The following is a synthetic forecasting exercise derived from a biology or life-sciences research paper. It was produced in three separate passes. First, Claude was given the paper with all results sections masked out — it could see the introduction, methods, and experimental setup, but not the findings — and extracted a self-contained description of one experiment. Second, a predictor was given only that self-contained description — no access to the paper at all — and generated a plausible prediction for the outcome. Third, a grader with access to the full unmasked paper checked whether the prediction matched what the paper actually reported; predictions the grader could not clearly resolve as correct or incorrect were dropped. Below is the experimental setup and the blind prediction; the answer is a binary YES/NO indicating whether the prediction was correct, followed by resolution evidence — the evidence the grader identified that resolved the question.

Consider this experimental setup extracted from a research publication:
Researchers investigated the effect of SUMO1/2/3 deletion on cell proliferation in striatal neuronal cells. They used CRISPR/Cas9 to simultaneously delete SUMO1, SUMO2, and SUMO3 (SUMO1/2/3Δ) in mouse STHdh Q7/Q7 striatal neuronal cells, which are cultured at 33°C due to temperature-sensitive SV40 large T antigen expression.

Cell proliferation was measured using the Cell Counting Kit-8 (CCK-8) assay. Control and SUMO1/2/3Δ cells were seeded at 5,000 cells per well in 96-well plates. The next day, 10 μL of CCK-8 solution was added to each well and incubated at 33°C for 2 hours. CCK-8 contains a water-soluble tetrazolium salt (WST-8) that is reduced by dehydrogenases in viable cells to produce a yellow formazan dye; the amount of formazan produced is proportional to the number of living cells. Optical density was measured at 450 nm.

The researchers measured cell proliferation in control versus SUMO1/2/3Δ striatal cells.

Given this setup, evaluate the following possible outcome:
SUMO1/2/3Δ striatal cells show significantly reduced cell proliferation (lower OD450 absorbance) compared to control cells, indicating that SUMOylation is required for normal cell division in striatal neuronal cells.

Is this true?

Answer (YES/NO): YES